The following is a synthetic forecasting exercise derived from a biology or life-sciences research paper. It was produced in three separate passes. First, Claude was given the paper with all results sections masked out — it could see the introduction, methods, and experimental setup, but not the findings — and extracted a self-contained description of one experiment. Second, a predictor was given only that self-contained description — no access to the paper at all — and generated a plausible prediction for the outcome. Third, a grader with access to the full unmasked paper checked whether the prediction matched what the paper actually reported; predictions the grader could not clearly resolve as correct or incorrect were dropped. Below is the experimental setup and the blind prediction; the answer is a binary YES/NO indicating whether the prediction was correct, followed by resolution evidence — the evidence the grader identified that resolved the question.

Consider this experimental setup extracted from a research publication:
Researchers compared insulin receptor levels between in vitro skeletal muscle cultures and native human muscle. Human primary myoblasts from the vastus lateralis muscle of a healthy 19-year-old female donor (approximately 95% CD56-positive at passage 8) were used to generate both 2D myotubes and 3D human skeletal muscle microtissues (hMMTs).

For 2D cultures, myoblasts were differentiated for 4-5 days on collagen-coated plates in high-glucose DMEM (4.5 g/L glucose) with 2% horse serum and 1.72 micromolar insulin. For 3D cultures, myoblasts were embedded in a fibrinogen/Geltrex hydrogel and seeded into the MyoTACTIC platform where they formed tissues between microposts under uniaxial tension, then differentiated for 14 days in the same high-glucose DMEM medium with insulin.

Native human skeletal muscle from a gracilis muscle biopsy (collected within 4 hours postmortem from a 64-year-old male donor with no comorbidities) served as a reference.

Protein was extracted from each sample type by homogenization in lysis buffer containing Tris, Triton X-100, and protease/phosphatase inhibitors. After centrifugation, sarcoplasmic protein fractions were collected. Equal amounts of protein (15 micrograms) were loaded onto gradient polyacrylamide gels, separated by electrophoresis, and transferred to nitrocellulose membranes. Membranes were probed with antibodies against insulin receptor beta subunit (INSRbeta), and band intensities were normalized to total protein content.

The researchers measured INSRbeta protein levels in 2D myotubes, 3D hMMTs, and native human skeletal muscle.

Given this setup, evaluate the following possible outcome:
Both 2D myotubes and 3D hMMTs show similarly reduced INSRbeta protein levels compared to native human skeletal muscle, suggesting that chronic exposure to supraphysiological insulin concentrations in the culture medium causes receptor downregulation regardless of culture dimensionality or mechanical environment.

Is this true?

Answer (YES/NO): NO